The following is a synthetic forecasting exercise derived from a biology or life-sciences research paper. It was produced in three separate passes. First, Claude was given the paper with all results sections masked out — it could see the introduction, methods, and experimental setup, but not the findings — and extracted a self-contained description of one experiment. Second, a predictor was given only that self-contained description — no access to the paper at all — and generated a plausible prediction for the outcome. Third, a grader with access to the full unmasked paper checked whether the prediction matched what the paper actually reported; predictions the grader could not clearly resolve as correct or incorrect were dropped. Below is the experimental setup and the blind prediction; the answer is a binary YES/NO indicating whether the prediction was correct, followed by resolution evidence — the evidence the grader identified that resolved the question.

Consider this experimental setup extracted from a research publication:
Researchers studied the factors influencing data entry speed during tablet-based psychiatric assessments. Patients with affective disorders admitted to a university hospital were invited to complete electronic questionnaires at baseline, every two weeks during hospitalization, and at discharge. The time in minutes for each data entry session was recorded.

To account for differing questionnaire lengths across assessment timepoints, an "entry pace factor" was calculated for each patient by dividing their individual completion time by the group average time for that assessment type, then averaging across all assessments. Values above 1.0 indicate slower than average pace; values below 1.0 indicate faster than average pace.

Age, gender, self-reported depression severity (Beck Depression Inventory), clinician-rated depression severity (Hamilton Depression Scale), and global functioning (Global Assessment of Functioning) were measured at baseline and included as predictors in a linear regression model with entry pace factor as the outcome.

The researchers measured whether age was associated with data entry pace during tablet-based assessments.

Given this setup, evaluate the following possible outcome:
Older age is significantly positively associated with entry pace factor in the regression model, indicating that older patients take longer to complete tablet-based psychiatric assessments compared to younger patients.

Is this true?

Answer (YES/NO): YES